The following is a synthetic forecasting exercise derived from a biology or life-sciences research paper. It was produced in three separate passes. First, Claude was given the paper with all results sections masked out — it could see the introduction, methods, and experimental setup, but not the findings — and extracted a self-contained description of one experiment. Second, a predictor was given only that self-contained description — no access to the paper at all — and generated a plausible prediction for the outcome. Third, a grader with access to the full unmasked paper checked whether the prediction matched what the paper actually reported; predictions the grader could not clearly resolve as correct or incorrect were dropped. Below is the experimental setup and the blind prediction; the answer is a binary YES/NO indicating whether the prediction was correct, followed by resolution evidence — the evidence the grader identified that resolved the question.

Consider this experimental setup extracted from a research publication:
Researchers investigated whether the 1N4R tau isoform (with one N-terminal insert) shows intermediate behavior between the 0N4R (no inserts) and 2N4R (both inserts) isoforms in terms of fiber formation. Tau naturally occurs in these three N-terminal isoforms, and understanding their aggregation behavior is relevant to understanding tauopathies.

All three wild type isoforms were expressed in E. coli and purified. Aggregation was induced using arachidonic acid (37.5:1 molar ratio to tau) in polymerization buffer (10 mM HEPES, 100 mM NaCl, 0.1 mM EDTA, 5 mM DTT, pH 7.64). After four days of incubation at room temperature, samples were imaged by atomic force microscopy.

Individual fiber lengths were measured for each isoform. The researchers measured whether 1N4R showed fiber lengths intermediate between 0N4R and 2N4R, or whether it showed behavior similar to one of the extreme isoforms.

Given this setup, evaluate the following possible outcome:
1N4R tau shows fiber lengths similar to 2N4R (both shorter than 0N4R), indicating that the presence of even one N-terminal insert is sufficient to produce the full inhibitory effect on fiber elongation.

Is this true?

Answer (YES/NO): NO